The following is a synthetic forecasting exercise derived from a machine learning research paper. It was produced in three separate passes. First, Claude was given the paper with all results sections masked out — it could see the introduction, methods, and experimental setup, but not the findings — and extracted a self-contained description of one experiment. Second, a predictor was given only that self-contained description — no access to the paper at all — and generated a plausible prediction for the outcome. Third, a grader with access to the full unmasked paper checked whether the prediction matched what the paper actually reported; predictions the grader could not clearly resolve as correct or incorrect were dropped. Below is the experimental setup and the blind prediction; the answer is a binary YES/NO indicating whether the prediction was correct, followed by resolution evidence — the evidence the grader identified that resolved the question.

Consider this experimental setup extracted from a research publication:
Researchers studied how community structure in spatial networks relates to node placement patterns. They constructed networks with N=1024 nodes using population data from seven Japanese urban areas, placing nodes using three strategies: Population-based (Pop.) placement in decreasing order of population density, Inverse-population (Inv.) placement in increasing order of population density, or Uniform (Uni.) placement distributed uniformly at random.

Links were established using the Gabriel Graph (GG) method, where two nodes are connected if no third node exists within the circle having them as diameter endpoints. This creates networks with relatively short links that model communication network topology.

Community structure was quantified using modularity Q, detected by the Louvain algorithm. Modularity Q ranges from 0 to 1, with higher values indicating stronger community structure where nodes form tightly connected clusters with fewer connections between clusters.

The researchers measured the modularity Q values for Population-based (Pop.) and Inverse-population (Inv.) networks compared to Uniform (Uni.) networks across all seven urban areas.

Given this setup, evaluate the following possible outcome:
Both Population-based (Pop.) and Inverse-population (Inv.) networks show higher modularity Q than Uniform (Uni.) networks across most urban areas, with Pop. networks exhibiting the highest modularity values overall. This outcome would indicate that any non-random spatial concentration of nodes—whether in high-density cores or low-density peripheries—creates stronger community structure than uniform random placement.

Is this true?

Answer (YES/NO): YES